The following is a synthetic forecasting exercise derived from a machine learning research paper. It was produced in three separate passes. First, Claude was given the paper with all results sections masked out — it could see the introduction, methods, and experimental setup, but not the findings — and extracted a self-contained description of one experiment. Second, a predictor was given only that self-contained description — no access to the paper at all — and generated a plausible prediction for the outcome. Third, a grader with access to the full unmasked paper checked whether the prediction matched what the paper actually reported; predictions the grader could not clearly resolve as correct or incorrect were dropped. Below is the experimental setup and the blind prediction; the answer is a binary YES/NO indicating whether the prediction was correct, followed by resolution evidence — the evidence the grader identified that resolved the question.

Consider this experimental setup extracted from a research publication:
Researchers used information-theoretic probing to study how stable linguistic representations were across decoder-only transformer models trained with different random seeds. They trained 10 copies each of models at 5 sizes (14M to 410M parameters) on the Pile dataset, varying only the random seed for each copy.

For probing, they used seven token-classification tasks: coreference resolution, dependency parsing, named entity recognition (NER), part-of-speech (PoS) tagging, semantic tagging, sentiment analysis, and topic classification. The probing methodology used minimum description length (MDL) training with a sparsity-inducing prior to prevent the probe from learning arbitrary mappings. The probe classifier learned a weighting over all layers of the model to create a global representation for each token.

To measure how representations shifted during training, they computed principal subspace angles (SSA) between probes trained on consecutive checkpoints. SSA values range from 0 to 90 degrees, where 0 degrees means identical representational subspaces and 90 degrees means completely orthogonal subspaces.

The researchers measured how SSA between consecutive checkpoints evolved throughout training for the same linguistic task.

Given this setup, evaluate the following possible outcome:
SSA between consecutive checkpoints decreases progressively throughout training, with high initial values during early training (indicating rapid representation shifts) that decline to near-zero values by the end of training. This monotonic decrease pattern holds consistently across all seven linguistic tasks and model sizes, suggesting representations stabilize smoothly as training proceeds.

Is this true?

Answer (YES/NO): NO